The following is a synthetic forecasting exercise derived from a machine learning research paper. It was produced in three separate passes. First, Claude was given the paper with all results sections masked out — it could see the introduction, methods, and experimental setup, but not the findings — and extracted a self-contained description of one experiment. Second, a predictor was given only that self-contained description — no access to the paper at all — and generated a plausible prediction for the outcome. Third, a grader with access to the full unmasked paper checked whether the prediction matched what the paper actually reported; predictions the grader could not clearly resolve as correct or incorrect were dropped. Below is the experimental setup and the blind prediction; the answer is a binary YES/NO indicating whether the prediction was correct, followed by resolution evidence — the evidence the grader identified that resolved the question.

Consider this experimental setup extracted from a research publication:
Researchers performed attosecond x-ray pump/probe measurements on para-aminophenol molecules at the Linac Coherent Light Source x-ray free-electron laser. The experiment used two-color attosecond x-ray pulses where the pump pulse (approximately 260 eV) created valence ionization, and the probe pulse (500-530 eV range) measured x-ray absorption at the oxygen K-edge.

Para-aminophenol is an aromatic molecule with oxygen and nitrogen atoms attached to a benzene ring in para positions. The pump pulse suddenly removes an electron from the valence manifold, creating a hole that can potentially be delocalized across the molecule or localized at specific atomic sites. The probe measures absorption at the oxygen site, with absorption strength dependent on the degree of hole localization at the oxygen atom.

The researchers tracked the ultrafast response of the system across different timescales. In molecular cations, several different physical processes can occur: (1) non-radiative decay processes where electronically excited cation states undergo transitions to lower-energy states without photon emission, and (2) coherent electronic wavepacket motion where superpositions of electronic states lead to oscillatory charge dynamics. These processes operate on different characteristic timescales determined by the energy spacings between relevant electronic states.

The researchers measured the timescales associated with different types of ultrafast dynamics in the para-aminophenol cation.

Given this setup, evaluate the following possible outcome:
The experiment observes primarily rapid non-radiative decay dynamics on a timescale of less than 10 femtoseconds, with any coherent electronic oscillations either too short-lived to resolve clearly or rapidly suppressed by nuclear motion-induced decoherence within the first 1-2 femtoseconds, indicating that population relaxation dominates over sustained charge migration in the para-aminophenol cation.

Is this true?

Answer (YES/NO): NO